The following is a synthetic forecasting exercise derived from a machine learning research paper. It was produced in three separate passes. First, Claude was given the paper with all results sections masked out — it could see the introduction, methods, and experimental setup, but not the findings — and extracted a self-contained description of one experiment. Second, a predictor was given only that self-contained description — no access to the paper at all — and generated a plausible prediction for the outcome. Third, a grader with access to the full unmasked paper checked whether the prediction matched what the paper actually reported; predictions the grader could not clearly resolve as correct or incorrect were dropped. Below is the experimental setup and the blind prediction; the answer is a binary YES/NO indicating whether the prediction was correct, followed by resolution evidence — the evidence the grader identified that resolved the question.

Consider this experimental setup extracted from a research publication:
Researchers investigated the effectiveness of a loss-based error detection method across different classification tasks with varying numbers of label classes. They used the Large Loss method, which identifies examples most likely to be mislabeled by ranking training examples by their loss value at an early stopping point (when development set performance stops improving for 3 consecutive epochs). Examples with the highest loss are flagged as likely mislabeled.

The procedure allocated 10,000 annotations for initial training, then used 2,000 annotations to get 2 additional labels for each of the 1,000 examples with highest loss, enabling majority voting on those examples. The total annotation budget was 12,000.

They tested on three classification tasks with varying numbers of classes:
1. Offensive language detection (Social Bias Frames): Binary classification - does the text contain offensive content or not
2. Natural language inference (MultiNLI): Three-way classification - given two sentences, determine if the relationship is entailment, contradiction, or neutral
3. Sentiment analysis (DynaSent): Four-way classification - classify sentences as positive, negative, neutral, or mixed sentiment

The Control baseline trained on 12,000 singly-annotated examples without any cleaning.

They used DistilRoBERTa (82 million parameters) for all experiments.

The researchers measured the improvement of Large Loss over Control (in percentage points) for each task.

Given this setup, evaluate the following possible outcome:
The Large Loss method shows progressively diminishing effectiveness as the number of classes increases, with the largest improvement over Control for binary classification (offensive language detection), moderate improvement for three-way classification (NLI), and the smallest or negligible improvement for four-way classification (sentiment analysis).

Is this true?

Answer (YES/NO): NO